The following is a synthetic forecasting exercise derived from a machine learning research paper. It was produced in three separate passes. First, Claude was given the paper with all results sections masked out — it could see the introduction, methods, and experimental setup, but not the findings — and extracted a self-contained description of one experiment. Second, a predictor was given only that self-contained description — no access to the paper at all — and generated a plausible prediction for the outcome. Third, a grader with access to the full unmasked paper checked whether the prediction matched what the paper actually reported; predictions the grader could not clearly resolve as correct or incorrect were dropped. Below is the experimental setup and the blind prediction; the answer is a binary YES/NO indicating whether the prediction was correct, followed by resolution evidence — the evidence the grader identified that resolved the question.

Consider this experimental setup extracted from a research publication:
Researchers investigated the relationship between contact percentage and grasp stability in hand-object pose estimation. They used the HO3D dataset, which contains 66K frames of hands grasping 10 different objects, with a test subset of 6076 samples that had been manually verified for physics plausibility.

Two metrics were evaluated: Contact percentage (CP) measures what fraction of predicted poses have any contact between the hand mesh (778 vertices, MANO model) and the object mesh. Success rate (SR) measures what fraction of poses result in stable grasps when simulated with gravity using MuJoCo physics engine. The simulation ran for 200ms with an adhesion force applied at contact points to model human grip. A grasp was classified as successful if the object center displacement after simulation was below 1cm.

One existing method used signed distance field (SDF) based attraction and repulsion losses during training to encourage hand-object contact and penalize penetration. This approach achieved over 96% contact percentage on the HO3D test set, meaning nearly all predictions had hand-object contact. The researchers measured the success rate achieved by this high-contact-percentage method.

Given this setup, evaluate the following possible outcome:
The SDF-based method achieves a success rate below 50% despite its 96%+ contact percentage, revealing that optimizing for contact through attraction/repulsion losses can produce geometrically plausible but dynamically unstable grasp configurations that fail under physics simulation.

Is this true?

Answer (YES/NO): YES